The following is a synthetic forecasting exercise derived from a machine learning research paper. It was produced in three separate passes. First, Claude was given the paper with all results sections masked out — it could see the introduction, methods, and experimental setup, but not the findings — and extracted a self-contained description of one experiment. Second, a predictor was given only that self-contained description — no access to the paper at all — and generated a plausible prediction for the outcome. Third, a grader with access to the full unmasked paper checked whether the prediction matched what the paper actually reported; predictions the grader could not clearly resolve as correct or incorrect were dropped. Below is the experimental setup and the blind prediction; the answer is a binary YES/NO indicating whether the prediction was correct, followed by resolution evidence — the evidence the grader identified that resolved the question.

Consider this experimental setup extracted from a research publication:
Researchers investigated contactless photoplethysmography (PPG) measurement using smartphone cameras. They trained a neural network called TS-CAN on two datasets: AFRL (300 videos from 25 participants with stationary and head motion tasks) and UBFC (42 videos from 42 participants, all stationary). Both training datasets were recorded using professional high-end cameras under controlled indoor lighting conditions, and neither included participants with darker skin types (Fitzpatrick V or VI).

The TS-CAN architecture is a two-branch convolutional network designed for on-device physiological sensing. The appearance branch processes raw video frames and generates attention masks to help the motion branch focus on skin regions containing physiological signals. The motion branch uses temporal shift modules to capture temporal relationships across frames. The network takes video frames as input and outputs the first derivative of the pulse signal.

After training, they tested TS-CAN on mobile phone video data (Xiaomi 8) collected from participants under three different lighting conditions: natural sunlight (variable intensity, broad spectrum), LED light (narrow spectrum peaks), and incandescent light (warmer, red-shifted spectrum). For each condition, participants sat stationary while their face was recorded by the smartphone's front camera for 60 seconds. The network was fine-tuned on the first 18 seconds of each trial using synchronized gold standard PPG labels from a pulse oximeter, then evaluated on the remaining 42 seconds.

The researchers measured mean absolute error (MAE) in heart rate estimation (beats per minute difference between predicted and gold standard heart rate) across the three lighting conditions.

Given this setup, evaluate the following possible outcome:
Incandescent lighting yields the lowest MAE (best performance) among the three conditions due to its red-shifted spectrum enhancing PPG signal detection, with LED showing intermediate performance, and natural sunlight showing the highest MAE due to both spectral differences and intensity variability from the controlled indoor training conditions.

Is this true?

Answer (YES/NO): YES